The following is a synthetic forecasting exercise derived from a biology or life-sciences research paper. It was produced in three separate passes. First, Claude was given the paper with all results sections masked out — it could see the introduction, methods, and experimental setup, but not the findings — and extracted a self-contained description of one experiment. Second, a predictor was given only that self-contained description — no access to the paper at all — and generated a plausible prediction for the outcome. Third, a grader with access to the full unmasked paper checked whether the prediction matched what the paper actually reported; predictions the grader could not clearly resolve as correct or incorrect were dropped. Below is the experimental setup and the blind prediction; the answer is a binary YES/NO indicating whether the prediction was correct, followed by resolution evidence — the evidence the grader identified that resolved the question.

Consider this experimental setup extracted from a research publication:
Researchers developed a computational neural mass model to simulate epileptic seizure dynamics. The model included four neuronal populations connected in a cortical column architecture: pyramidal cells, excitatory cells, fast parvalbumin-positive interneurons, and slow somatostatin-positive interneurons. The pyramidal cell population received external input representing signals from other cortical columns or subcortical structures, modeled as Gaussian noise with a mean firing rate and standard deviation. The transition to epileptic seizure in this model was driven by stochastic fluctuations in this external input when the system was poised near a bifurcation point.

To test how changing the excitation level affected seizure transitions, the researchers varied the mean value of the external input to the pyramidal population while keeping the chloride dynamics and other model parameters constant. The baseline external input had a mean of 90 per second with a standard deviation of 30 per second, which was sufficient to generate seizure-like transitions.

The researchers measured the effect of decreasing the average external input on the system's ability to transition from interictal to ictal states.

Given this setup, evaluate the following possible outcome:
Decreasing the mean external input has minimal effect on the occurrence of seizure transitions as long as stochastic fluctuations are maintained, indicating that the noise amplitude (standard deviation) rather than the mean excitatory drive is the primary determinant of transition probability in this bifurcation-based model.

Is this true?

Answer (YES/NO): NO